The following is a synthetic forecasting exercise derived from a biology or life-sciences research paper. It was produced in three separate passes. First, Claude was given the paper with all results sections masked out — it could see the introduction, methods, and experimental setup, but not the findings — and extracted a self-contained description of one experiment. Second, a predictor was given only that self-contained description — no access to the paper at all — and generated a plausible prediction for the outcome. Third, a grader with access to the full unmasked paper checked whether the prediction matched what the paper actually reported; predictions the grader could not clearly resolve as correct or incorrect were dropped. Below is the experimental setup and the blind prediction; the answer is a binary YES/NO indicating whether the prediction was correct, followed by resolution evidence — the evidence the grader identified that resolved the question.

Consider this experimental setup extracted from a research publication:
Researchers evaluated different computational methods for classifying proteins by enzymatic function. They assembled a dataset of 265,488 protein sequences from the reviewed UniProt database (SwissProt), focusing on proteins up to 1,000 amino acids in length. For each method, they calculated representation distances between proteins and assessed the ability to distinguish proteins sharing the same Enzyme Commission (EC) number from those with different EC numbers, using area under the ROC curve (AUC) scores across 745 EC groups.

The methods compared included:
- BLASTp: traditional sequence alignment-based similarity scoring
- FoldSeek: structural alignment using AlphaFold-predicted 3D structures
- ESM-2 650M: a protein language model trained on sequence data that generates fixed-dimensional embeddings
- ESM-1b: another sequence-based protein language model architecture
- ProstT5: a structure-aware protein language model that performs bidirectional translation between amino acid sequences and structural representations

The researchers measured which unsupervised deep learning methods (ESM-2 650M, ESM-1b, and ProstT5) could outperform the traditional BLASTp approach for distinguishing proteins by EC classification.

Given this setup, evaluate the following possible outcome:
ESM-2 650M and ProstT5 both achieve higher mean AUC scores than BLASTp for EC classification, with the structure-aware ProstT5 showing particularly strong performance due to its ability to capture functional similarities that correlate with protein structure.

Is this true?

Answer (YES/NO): NO